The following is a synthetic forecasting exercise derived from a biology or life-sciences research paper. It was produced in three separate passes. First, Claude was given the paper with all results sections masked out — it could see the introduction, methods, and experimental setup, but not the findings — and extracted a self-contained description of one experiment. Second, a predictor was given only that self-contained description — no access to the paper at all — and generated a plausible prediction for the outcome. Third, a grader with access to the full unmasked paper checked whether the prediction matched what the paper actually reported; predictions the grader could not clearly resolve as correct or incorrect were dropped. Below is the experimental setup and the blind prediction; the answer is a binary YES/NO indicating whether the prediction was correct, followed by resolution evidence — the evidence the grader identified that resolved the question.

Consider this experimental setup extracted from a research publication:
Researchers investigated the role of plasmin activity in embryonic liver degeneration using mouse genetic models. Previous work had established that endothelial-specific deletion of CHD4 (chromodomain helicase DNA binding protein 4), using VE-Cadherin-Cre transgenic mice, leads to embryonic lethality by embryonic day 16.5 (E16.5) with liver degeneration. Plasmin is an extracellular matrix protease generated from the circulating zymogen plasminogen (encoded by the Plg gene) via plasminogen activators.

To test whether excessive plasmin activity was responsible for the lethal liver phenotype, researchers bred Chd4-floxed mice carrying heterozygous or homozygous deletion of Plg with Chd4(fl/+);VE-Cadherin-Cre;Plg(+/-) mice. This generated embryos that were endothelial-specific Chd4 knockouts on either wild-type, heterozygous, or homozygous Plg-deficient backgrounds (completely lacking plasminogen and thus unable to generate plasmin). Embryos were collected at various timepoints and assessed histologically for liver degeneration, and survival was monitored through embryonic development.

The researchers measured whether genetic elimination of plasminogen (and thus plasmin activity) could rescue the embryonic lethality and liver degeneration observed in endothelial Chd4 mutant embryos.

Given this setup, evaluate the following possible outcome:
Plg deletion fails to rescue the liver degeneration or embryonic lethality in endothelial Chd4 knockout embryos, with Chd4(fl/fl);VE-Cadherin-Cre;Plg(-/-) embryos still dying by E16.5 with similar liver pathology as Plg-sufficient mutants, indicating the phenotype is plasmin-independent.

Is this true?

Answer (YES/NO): NO